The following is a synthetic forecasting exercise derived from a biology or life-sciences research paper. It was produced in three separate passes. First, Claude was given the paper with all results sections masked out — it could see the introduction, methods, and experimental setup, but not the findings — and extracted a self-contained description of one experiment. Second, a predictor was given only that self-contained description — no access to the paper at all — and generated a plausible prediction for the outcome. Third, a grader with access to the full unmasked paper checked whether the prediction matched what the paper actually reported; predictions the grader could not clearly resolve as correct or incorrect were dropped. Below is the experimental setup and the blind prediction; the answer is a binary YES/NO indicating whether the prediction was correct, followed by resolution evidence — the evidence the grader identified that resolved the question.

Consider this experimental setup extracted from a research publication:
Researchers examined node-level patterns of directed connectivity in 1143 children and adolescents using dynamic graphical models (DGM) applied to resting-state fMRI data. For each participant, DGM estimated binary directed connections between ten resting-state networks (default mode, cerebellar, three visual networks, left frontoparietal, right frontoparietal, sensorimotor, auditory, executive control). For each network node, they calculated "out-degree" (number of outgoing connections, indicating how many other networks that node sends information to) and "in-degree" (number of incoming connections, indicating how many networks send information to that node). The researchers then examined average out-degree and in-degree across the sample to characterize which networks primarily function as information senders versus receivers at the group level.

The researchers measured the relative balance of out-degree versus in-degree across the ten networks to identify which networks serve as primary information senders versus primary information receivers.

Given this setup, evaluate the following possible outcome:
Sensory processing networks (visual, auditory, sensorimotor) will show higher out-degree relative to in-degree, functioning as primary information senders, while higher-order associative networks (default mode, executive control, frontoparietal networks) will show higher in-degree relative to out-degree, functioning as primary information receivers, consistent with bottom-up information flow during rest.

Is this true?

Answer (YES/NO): NO